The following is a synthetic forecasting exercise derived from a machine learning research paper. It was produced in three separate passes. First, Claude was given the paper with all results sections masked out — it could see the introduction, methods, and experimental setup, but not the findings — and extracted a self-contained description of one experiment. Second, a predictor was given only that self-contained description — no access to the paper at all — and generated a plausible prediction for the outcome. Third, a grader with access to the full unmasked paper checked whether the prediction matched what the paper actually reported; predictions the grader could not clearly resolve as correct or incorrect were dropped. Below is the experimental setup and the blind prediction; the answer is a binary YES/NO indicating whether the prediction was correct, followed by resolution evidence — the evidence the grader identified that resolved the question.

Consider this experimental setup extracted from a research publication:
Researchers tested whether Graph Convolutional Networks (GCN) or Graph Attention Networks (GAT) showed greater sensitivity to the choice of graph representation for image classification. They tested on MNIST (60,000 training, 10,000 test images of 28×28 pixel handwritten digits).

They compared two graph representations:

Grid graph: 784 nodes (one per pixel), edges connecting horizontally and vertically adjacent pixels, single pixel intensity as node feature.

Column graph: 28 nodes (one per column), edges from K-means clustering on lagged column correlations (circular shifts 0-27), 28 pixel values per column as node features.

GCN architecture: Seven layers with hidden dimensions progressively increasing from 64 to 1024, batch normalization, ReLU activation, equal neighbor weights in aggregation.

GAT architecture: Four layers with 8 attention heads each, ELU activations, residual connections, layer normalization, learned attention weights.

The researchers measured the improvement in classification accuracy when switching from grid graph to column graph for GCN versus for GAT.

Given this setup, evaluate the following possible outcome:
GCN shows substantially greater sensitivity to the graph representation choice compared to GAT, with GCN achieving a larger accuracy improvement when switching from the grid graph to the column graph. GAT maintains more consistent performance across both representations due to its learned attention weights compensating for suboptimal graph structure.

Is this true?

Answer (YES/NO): YES